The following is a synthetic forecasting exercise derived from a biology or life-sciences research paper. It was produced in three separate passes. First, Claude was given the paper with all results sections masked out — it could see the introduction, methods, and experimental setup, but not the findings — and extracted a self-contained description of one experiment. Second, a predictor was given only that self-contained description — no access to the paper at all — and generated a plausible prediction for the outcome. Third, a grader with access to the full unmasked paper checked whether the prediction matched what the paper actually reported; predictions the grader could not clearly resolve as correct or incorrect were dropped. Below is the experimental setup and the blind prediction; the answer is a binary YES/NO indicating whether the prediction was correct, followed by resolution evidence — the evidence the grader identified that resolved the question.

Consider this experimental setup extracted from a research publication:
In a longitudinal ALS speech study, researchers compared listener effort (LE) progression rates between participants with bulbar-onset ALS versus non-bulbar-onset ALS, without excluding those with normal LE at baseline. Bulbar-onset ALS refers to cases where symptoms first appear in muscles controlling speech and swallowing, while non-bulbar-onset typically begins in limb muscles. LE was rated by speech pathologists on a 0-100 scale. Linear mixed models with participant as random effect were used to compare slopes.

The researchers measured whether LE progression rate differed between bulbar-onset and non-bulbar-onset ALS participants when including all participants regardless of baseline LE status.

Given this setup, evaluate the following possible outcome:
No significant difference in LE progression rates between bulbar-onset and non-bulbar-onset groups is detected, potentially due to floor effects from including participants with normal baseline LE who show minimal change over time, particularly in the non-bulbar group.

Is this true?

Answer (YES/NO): NO